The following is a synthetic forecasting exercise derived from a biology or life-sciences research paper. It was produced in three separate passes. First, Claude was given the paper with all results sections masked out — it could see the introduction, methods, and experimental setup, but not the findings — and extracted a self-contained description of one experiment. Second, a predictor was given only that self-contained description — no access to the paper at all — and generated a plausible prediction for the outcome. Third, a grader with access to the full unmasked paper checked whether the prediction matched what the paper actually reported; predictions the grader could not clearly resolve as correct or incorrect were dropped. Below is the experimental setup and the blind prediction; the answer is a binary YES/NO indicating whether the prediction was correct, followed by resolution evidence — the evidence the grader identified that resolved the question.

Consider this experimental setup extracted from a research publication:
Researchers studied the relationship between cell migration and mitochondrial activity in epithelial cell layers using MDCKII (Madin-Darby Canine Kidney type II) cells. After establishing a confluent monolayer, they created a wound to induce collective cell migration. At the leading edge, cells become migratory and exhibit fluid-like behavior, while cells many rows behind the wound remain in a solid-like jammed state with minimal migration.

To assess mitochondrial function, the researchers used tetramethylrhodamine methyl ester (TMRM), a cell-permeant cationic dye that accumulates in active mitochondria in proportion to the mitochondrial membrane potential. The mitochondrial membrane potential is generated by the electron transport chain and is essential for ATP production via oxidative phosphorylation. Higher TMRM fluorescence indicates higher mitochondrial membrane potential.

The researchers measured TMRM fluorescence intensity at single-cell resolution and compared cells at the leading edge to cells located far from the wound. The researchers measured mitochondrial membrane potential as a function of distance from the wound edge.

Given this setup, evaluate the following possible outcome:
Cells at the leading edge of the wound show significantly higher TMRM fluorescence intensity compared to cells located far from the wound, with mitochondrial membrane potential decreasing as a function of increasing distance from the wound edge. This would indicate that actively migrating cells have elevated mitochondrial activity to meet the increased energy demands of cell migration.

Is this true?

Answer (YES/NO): YES